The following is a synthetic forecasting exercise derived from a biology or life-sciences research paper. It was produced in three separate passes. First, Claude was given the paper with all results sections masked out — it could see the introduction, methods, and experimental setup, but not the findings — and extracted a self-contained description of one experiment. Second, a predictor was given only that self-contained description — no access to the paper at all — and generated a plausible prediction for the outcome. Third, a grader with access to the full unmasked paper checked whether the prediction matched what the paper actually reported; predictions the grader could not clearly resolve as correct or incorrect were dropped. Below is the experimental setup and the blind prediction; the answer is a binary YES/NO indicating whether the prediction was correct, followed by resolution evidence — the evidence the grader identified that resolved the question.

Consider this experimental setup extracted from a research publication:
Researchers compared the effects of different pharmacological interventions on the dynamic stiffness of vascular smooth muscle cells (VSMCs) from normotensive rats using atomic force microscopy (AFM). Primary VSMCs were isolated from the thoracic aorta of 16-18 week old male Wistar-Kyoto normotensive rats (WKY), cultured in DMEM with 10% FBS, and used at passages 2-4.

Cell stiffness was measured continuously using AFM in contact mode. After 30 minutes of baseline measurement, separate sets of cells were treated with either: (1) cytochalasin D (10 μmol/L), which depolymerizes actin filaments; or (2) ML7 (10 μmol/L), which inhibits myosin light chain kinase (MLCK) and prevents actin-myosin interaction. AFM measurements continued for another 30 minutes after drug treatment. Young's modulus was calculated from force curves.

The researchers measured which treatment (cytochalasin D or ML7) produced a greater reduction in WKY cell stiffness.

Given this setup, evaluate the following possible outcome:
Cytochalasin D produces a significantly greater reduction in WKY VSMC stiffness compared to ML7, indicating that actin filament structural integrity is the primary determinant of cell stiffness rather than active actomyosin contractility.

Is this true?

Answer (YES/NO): NO